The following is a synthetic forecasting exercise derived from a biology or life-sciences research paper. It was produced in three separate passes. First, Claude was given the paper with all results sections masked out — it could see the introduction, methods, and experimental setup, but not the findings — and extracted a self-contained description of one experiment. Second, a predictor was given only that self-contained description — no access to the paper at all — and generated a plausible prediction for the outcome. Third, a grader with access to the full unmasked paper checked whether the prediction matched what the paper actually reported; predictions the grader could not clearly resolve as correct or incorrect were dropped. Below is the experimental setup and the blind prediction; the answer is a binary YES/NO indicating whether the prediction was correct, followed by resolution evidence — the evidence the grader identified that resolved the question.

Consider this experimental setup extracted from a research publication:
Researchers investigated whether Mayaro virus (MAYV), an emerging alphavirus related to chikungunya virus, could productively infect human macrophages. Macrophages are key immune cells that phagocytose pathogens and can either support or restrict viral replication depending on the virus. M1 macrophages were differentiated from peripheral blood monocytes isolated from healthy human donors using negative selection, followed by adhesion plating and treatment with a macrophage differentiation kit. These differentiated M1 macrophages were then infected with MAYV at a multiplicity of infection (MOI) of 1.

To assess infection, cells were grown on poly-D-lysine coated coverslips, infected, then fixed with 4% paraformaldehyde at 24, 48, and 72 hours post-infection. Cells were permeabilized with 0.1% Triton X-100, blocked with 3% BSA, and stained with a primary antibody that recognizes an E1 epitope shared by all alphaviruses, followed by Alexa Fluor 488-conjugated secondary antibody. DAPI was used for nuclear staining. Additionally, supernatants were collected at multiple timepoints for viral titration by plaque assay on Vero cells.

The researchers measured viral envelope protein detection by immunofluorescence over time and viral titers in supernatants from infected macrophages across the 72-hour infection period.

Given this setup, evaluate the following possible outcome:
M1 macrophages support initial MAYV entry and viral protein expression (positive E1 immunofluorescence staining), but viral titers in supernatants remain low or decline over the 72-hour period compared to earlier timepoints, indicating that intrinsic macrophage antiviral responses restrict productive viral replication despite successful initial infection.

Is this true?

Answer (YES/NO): YES